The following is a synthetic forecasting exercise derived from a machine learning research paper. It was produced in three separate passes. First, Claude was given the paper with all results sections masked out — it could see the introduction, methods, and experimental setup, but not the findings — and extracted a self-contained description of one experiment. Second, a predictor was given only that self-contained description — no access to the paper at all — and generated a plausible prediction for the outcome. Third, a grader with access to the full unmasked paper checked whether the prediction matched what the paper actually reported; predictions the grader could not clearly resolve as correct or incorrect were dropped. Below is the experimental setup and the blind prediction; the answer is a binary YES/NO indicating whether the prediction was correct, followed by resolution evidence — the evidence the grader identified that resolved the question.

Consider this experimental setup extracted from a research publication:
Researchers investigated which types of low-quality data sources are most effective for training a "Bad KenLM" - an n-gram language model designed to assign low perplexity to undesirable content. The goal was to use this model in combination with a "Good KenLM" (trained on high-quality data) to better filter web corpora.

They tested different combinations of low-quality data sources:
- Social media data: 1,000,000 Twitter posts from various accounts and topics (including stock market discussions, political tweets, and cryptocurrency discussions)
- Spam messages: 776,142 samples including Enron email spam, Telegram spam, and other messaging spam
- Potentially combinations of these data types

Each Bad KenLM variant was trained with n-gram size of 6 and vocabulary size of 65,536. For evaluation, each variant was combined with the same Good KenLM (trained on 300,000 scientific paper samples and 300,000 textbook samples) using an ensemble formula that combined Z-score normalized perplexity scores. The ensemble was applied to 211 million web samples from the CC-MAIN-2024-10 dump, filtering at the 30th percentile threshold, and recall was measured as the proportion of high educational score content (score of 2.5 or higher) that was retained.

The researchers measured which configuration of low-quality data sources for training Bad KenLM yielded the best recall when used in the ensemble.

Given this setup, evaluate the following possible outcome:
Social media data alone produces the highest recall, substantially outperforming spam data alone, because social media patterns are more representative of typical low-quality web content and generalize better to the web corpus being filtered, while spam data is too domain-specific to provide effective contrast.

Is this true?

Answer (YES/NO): NO